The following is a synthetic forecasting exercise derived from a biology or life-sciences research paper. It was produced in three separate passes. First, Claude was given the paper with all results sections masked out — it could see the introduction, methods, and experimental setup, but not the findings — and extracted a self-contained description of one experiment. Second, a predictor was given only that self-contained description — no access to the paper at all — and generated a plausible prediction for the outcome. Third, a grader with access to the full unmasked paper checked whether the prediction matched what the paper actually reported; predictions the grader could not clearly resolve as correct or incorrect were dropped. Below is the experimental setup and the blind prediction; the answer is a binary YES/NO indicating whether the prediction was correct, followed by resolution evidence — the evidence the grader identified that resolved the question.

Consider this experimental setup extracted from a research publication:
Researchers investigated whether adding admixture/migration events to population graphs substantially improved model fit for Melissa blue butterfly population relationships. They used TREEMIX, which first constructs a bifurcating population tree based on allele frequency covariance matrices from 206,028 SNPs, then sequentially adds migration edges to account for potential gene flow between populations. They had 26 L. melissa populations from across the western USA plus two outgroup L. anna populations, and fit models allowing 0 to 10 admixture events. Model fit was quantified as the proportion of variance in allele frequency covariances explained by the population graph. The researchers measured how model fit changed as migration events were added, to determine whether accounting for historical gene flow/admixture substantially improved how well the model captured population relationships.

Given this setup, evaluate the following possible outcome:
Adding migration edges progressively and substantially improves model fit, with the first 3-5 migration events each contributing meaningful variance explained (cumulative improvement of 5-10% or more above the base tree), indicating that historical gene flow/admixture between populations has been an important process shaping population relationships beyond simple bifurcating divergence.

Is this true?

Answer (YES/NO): NO